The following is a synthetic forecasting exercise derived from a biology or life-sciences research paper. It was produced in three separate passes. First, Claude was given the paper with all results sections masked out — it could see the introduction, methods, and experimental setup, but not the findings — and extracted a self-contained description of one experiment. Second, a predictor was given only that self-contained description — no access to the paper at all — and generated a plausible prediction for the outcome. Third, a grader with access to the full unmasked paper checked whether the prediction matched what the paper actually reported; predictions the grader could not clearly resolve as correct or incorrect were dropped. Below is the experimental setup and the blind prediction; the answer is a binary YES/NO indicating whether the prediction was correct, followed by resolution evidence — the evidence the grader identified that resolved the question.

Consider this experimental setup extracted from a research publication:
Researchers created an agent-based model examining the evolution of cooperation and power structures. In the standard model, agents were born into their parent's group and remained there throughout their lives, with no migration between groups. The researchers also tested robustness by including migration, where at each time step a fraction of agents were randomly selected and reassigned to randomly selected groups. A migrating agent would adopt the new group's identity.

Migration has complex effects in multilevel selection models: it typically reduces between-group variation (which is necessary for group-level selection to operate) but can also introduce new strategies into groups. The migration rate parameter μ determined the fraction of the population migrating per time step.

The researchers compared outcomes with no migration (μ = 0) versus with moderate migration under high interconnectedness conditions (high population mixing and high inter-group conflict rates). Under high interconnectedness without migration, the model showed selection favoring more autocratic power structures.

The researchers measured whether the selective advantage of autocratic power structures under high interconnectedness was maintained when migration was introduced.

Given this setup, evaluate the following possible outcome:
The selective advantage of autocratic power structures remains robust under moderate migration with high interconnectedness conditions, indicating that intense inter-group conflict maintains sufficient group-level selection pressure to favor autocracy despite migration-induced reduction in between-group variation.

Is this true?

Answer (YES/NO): YES